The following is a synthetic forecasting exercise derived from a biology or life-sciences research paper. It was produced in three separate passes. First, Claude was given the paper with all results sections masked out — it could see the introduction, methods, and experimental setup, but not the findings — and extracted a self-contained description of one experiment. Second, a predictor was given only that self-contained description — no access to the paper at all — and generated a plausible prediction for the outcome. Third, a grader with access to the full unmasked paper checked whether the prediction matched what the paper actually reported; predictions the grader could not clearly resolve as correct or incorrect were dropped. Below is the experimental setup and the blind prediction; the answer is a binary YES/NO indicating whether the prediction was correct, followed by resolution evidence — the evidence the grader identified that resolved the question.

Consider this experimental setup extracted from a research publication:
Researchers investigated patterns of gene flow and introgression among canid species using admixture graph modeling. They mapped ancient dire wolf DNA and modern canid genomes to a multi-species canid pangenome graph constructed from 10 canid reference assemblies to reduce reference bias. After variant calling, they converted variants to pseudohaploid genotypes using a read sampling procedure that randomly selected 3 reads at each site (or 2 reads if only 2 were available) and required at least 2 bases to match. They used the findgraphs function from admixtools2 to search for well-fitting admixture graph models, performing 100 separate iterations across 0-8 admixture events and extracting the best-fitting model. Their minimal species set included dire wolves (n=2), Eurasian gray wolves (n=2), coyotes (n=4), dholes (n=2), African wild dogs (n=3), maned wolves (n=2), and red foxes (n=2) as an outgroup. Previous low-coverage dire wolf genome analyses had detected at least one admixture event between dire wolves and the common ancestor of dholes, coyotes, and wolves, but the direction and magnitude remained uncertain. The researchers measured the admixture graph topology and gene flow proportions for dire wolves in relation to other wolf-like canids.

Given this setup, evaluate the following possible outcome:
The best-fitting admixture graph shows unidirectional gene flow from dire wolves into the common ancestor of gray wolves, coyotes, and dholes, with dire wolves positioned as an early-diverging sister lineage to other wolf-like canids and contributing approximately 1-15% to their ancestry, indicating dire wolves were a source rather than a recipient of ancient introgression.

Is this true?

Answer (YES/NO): NO